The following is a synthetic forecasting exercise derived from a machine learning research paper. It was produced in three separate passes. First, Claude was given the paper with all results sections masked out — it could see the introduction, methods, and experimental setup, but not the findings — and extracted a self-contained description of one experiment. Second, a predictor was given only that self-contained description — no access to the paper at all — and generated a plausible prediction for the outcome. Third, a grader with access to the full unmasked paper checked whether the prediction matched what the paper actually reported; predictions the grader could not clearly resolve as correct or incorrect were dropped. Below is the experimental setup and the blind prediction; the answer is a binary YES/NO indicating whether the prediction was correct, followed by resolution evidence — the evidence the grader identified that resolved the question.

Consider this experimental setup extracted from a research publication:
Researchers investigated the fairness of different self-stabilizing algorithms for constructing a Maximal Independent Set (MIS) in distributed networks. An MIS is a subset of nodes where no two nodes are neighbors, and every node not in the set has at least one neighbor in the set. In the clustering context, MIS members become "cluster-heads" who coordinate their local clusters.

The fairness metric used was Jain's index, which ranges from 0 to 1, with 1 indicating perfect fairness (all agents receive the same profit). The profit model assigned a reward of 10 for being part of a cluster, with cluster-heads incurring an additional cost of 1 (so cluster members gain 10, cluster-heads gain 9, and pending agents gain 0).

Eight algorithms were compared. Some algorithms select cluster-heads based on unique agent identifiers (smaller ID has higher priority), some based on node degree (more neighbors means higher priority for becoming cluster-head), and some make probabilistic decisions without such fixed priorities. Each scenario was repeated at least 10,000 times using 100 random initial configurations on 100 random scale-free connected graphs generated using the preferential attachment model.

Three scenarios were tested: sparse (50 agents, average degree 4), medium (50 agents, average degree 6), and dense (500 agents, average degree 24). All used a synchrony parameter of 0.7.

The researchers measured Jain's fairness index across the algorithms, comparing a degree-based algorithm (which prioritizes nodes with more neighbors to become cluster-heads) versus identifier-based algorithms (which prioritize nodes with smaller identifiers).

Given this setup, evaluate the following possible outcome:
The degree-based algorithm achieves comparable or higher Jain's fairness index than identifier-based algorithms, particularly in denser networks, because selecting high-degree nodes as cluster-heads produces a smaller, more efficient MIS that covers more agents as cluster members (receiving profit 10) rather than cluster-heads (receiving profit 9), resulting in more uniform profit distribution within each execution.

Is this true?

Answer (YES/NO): NO